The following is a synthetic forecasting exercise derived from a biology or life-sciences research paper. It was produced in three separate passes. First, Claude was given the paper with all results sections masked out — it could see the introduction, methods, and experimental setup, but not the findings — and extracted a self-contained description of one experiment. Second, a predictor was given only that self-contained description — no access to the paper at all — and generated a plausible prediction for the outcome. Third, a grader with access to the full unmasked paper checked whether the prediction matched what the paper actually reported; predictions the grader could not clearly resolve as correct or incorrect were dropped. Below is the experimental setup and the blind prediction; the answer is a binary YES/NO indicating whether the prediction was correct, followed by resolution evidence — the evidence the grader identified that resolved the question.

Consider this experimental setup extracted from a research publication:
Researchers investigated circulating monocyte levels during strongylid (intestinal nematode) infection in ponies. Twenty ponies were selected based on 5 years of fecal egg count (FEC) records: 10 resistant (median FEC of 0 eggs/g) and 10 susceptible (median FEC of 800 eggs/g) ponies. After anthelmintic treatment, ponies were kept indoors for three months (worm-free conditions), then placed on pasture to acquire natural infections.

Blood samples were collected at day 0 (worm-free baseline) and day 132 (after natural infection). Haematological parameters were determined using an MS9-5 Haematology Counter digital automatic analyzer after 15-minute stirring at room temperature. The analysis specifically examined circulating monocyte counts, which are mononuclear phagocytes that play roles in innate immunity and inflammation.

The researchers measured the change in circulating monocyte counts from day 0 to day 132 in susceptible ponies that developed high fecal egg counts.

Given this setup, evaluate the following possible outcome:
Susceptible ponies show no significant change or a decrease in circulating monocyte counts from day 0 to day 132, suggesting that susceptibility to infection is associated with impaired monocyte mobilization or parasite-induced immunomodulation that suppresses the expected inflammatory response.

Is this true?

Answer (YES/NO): YES